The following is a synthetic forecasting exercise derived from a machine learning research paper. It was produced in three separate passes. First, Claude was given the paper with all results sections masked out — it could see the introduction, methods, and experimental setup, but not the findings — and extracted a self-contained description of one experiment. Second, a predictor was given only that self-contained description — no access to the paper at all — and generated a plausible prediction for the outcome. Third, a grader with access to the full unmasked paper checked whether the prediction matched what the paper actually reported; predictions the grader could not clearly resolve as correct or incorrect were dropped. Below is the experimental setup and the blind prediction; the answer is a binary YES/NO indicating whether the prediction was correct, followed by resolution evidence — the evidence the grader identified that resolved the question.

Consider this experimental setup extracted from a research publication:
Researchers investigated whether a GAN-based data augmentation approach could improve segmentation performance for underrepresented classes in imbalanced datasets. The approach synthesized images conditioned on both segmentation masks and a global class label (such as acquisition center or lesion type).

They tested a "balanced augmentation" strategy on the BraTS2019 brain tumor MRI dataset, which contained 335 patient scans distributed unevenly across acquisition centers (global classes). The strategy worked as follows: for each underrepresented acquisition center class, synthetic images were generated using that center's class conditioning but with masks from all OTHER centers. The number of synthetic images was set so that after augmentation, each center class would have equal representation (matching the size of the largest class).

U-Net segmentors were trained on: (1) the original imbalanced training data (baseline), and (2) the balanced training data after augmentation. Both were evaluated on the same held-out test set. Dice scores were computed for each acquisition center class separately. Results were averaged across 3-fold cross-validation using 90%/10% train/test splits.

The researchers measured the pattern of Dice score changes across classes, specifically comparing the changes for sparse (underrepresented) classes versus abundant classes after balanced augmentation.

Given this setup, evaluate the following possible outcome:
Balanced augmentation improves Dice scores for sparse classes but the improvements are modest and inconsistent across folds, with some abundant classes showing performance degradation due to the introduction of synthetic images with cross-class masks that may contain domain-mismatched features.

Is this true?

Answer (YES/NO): NO